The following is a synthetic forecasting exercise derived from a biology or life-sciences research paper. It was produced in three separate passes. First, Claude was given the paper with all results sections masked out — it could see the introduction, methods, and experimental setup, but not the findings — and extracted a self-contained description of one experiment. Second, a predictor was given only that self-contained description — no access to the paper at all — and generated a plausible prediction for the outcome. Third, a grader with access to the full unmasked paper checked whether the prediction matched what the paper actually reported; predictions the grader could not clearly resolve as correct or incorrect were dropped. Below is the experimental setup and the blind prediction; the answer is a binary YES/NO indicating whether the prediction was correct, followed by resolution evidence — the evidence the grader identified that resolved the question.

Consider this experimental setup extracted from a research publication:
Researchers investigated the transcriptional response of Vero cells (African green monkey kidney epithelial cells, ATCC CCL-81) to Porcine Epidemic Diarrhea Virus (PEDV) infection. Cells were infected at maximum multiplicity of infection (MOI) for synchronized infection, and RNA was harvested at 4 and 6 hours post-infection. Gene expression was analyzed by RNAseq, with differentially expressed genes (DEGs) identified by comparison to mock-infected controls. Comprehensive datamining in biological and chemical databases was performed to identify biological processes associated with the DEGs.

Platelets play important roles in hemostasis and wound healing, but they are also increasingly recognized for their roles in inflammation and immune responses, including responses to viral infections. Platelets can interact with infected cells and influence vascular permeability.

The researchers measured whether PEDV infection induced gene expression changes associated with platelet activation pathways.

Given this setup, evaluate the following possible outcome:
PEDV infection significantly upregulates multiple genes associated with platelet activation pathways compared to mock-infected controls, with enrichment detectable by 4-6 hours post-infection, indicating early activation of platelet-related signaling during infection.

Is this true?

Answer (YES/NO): YES